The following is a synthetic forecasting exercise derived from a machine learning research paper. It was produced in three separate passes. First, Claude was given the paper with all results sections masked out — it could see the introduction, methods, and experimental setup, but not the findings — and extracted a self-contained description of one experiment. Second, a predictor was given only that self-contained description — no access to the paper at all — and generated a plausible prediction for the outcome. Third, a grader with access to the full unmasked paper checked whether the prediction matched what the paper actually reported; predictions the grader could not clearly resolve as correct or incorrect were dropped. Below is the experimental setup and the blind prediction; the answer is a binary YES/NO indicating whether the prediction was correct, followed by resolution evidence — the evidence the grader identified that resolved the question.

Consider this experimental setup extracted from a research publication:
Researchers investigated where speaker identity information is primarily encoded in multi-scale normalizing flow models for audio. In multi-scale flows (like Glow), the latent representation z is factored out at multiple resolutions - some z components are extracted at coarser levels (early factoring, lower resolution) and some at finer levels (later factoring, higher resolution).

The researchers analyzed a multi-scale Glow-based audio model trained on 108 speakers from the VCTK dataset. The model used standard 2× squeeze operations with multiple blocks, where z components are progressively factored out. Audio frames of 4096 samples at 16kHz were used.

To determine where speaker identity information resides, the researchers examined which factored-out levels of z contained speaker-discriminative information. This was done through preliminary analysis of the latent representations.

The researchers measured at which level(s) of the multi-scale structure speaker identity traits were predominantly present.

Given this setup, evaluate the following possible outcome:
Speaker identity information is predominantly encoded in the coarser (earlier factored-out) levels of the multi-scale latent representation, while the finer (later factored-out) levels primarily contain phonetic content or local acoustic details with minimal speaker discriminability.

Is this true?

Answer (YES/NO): YES